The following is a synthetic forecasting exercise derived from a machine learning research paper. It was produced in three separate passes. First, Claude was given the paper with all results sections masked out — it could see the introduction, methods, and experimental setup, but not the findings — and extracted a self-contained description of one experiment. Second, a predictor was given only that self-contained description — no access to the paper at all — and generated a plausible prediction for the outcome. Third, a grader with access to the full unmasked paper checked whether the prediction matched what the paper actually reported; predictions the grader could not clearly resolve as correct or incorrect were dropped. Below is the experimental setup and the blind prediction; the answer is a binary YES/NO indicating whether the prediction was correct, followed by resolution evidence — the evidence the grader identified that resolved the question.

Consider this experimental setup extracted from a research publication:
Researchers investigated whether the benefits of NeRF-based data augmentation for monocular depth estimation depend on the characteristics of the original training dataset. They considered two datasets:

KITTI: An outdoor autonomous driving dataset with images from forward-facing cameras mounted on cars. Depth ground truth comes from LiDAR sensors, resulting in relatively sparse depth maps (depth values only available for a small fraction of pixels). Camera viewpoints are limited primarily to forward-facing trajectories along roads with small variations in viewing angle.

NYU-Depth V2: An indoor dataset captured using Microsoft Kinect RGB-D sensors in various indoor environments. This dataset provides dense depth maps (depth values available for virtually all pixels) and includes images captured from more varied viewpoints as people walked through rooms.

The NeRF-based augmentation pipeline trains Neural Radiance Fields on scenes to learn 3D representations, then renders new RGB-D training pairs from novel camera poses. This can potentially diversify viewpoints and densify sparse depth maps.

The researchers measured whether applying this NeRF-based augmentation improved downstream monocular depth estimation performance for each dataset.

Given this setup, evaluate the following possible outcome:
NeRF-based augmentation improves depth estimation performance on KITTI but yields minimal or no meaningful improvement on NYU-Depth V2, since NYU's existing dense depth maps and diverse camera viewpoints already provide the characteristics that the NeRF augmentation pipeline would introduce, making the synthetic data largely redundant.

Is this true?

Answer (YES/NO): YES